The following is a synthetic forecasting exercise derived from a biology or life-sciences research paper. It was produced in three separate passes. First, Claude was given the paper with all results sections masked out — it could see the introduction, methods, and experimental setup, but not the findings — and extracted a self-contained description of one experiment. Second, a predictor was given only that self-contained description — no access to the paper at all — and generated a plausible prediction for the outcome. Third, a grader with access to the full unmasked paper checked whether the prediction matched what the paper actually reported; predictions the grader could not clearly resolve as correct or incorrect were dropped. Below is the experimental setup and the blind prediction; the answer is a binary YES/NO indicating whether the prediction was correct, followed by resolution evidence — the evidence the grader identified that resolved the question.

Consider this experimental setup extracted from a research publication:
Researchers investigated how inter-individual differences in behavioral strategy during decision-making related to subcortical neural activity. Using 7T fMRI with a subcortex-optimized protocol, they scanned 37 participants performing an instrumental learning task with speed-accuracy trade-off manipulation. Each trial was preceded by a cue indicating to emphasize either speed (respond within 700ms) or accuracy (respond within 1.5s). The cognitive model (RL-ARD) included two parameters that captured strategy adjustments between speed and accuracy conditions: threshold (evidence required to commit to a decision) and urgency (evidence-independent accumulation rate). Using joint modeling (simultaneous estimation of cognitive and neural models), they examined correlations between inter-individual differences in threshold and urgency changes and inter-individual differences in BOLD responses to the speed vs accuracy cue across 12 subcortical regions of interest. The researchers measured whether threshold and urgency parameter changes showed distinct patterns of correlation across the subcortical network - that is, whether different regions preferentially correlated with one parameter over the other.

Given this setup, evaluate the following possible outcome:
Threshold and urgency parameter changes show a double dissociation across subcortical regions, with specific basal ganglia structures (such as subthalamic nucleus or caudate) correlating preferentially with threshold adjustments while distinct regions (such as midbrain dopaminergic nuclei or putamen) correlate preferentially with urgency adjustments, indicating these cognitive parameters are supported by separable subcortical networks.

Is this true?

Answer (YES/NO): NO